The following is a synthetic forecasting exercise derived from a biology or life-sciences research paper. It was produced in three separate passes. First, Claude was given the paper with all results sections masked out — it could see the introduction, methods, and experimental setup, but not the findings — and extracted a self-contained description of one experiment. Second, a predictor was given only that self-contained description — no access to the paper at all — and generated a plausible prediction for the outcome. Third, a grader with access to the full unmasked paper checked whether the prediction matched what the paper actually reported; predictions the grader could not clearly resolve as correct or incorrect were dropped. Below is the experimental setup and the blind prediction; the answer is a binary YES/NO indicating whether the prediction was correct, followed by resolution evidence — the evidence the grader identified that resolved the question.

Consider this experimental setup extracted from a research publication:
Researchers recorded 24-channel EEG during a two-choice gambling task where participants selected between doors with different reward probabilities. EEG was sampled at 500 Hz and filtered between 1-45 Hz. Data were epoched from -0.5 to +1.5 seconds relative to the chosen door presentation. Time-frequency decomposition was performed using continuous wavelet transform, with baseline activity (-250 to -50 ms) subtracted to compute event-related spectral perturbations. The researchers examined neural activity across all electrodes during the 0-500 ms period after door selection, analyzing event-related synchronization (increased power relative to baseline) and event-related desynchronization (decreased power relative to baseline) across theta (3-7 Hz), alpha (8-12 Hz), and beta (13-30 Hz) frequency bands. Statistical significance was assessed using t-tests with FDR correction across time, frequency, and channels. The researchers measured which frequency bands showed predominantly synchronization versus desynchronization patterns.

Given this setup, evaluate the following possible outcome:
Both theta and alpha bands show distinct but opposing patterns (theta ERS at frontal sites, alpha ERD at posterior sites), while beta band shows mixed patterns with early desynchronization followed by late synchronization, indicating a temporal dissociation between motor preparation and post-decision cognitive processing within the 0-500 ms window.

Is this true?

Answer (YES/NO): NO